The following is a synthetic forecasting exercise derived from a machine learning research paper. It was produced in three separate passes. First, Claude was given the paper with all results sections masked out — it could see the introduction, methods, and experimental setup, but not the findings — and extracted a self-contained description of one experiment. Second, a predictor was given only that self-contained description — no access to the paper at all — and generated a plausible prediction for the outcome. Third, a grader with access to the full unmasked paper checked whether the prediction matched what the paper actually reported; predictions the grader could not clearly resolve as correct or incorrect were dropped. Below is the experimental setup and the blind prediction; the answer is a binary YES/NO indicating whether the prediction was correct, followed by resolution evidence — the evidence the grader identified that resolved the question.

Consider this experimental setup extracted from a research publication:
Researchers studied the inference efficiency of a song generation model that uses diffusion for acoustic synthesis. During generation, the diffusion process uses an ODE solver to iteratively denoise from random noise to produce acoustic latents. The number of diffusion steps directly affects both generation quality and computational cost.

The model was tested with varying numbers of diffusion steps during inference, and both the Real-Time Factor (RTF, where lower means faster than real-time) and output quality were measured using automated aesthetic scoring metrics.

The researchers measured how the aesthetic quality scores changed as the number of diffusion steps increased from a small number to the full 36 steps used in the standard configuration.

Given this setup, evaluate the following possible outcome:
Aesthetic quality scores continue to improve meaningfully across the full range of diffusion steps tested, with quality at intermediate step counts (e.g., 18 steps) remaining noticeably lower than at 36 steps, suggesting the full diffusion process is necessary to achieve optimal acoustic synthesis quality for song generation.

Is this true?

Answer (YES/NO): NO